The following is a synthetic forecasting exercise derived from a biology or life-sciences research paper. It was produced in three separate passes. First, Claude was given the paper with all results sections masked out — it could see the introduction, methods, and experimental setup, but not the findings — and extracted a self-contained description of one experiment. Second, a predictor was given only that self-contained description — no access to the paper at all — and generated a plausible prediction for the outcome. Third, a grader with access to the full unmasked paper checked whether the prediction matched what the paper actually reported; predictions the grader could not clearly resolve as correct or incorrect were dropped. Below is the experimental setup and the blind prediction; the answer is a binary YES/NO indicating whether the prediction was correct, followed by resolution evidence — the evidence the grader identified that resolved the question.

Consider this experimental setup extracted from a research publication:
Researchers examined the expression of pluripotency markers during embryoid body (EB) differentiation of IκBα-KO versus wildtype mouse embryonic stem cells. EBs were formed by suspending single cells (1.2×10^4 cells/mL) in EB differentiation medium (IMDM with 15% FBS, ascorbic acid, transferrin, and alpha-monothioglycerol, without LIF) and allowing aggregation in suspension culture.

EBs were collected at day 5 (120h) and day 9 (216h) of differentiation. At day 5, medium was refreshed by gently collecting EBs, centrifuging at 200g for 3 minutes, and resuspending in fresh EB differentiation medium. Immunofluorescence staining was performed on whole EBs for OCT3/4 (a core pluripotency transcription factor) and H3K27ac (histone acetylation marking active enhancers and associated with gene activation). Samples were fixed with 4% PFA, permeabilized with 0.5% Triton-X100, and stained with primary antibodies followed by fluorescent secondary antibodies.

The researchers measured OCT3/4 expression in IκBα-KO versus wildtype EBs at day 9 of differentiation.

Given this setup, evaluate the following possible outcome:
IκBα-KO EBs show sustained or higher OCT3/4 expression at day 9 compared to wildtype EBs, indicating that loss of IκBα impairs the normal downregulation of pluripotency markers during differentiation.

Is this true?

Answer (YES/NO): YES